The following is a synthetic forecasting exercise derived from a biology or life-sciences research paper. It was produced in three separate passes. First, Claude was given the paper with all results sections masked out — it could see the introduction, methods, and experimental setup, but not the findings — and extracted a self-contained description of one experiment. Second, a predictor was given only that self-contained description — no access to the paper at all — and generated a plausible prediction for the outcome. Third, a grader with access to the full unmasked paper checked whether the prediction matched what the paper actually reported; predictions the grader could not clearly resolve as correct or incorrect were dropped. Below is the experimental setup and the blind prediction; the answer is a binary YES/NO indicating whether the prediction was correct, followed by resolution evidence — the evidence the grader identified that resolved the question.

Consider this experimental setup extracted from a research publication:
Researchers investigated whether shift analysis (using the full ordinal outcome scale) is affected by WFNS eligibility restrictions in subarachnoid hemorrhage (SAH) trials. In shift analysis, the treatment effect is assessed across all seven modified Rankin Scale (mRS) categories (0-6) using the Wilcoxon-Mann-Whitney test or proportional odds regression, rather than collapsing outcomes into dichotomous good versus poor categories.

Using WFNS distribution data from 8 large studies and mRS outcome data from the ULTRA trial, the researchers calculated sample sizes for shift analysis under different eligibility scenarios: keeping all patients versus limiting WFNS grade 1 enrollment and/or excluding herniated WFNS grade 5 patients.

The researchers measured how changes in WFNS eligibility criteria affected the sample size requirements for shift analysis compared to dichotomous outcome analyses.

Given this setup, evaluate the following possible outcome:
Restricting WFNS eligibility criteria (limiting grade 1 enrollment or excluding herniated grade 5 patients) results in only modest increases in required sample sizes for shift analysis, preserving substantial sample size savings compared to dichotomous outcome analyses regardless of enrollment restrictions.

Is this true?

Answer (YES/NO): NO